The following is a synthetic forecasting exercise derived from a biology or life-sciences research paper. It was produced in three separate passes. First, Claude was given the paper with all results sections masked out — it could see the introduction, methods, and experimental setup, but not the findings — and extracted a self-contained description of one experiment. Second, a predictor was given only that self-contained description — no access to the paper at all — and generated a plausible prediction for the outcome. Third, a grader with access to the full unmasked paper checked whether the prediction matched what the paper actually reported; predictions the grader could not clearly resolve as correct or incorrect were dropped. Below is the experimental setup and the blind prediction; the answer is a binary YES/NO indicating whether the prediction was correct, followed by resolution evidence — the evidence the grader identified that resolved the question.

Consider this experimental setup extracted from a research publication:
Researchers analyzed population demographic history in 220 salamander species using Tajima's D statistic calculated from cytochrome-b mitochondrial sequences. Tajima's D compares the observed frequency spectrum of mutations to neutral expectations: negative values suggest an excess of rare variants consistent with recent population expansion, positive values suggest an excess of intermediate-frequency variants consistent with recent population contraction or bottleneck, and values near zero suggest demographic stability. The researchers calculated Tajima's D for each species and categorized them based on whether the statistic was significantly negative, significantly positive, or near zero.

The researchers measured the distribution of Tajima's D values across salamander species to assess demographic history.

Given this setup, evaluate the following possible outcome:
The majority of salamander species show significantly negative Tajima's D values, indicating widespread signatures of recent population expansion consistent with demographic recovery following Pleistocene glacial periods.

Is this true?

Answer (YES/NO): NO